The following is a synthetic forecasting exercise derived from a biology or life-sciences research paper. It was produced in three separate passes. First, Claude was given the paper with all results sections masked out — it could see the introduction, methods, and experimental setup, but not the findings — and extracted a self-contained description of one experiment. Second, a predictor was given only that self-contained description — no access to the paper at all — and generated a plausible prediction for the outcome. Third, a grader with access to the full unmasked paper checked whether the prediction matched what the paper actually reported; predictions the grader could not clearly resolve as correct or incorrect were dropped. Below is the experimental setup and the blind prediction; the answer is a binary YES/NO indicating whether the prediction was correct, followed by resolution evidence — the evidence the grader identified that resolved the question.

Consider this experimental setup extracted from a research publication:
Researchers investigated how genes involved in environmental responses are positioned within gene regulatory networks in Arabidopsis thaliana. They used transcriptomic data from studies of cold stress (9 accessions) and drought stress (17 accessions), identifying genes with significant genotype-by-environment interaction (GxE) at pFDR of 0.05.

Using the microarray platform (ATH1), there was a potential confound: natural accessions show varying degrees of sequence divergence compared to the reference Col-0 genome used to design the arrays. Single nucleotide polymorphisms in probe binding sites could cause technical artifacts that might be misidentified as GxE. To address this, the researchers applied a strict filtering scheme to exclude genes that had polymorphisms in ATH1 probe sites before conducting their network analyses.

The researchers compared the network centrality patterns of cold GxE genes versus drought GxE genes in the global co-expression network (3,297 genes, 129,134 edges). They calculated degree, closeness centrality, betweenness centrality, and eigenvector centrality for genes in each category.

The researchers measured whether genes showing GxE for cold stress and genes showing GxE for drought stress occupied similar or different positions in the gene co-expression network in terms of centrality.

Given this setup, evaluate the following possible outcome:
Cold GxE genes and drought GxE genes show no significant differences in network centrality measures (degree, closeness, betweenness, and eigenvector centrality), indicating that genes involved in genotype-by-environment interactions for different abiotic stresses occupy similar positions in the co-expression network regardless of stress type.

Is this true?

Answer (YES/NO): NO